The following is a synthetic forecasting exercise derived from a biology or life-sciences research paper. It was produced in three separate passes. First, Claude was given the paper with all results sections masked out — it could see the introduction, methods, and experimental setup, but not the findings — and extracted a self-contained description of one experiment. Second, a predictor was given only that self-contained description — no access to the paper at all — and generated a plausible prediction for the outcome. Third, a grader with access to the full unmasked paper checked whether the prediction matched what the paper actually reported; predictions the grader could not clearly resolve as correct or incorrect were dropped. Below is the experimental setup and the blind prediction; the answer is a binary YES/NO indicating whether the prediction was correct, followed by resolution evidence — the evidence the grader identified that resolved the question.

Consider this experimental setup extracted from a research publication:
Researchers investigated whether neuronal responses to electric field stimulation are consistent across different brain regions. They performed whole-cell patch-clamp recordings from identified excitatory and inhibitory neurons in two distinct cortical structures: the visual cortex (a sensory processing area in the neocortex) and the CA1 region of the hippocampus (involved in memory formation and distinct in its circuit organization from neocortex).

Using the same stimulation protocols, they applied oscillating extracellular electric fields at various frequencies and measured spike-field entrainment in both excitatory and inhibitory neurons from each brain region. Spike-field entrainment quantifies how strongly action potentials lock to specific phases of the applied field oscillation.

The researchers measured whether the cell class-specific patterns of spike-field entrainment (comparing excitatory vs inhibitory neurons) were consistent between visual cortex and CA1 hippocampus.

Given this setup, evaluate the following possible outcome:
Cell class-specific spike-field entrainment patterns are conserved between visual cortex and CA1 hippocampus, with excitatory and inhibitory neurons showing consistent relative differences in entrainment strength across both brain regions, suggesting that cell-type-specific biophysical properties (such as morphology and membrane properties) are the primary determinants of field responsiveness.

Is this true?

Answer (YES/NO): YES